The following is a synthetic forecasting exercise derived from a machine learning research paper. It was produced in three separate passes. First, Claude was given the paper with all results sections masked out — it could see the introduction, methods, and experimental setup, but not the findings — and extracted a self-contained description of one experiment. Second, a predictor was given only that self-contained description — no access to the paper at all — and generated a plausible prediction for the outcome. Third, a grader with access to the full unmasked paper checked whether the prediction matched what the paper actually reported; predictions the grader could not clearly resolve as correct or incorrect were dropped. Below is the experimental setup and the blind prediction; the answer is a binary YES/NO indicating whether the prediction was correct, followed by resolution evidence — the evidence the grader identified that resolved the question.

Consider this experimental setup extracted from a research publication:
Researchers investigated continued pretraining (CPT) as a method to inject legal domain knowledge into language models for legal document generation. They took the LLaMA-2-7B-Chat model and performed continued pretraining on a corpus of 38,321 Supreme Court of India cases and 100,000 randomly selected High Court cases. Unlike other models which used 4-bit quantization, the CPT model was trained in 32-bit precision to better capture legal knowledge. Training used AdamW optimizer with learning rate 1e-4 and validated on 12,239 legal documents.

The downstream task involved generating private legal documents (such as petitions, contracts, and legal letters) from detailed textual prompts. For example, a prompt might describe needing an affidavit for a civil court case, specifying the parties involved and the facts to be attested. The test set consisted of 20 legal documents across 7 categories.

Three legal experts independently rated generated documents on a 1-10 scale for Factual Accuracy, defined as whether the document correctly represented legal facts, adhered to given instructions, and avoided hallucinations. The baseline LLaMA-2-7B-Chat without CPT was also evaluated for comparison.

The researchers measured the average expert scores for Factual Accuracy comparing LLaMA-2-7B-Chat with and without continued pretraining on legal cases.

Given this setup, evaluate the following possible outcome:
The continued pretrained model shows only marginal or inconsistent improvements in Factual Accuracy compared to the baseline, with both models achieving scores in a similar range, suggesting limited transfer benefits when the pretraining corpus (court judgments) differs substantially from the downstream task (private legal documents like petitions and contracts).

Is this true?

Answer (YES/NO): NO